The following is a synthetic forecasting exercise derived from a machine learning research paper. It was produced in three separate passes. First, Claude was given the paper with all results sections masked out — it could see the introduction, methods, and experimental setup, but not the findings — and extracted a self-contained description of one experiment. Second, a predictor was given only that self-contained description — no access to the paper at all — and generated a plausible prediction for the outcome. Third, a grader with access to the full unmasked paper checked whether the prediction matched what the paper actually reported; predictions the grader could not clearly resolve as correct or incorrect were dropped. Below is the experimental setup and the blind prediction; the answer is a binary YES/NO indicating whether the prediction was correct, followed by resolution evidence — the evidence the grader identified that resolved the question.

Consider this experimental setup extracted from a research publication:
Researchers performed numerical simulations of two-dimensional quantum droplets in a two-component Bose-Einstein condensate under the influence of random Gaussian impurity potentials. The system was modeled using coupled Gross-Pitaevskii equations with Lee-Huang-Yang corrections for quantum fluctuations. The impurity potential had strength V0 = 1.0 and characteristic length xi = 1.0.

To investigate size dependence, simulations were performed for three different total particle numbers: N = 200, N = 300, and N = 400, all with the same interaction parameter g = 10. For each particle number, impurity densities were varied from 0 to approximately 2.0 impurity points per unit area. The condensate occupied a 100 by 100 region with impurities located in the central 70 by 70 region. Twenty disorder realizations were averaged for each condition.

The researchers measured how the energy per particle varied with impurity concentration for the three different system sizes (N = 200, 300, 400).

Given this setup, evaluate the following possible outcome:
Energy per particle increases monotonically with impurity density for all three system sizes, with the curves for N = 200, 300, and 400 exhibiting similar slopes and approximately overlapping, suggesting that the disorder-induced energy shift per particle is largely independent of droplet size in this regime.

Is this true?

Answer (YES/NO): NO